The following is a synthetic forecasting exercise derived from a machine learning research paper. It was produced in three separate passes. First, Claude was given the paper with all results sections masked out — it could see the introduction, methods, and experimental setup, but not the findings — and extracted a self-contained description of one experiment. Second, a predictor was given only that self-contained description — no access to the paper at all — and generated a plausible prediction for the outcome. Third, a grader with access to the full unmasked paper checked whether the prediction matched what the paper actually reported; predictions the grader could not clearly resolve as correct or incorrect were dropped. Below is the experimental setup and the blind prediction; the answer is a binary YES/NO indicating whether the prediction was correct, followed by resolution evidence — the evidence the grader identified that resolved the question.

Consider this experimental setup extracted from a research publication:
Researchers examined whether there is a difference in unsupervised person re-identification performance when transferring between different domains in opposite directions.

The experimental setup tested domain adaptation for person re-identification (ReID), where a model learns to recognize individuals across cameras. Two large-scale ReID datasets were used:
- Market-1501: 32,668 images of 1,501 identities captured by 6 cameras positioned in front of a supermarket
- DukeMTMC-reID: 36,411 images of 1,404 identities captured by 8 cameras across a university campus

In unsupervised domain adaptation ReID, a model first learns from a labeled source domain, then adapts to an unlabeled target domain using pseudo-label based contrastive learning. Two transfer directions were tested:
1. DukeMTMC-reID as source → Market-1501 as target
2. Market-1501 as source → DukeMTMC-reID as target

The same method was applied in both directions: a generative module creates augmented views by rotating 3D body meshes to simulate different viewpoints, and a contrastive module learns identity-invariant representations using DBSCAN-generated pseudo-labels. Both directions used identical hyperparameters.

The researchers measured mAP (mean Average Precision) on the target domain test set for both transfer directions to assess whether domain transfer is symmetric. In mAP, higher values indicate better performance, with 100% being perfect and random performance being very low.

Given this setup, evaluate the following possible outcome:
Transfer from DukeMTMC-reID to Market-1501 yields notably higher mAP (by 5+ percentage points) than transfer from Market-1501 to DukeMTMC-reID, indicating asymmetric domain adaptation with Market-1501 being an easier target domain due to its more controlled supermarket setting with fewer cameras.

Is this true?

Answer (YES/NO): YES